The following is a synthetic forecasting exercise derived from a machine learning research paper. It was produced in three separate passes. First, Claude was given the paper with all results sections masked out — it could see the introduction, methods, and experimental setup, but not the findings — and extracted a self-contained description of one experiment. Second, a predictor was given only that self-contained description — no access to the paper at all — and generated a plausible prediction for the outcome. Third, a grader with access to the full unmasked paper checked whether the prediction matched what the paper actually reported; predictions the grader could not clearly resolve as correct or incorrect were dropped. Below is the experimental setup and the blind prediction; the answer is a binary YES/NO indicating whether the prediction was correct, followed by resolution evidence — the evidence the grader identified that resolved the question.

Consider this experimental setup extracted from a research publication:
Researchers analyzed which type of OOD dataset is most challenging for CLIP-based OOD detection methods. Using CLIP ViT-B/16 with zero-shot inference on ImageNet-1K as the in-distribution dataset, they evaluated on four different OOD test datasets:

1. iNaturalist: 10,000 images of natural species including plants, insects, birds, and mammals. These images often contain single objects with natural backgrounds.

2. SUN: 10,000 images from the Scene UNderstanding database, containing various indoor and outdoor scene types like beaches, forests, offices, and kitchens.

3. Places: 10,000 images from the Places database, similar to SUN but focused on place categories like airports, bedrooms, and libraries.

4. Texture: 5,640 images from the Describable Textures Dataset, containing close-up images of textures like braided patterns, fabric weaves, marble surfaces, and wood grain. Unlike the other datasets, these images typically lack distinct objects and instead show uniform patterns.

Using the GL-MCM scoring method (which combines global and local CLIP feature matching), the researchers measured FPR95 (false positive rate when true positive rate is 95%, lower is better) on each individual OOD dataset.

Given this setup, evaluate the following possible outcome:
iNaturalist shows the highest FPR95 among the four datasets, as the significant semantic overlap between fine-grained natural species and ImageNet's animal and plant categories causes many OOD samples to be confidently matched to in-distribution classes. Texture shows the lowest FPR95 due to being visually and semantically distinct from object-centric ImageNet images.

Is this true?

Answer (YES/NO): NO